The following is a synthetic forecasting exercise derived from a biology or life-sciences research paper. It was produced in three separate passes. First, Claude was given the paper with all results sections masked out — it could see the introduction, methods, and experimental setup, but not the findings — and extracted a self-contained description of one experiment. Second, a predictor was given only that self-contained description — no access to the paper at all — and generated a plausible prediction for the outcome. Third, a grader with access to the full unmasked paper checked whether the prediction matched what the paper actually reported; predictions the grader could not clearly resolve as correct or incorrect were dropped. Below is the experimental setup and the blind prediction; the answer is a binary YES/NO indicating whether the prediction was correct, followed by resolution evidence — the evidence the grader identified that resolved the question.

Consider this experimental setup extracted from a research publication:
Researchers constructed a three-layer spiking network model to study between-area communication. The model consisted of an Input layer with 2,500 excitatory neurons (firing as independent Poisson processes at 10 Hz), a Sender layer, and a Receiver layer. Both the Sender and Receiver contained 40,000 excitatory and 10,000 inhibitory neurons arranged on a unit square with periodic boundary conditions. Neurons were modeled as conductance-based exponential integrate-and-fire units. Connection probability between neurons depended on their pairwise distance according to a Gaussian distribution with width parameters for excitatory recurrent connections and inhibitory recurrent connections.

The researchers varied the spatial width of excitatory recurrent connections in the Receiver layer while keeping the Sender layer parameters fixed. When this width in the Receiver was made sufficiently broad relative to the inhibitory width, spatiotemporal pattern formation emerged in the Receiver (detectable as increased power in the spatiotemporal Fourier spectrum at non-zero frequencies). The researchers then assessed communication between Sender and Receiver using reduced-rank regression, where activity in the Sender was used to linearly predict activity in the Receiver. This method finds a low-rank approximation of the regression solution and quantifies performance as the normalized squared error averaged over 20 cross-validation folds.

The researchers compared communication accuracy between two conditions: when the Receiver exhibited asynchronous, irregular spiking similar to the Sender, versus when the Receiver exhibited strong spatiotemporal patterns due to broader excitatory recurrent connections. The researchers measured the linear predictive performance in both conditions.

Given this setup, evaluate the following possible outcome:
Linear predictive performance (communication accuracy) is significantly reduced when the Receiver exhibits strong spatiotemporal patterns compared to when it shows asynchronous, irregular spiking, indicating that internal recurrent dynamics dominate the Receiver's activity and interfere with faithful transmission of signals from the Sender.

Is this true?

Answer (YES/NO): YES